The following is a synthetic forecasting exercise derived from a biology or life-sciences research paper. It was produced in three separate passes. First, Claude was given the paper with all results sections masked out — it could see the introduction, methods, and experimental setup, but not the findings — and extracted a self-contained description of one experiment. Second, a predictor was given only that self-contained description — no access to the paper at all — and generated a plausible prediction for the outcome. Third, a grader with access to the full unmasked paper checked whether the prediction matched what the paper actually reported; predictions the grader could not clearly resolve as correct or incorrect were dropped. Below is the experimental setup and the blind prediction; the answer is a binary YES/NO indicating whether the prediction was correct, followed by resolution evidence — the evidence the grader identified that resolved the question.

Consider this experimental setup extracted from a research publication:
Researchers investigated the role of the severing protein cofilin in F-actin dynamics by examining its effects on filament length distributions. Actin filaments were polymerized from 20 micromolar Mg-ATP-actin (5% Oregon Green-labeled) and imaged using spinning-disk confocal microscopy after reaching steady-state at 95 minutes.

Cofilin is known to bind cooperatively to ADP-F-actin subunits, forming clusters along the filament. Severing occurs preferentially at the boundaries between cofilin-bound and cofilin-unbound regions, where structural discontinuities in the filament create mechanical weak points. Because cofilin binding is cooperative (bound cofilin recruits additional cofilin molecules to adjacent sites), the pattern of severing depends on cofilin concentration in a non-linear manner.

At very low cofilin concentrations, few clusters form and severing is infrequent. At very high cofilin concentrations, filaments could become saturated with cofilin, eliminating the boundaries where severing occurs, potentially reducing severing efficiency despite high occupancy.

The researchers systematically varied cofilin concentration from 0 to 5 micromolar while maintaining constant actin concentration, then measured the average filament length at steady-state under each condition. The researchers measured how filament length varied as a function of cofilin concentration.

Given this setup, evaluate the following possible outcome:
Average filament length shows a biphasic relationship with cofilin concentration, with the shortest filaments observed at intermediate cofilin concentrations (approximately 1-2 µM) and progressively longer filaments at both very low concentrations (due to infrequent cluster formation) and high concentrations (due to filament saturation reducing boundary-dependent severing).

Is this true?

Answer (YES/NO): NO